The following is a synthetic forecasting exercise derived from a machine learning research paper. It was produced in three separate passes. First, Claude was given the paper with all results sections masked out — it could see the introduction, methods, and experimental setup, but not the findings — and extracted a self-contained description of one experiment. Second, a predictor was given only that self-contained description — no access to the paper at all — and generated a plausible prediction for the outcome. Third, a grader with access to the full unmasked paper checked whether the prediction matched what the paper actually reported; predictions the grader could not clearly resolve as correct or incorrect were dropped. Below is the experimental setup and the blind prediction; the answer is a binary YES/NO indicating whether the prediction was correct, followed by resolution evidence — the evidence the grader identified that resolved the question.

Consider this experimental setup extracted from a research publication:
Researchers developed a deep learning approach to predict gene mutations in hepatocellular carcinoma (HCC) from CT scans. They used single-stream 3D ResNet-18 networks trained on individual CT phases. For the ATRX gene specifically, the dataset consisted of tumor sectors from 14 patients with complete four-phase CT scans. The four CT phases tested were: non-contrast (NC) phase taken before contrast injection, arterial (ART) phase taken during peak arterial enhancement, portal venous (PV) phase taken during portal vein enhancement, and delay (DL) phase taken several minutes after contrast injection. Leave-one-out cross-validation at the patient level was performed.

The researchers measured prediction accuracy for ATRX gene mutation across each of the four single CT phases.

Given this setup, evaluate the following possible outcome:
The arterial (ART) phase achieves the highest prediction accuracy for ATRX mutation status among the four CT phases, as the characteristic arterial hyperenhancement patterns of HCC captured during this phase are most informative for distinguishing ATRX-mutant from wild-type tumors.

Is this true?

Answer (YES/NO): NO